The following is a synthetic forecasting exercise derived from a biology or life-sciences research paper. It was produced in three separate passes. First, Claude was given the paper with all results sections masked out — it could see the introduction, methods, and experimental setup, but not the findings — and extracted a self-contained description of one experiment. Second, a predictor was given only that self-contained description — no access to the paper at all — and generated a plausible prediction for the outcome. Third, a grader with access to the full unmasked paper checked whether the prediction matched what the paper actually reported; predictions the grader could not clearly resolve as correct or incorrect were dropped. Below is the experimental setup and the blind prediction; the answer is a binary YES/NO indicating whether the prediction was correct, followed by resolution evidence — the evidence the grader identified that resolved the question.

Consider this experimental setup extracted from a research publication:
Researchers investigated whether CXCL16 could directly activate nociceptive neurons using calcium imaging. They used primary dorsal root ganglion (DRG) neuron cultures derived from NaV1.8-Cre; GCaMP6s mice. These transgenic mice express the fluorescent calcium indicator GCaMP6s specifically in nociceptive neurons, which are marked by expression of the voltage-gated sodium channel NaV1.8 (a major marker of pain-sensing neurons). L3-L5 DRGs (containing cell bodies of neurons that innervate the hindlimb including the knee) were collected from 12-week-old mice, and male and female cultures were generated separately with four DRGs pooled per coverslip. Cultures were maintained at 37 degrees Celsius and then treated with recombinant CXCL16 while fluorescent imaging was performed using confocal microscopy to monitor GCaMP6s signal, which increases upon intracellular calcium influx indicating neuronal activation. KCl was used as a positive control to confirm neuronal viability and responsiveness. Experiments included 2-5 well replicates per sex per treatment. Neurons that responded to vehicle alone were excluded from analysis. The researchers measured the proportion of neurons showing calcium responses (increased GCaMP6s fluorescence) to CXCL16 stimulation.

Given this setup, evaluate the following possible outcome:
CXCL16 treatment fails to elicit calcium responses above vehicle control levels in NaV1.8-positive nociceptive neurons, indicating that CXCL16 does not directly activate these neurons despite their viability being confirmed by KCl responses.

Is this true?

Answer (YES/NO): NO